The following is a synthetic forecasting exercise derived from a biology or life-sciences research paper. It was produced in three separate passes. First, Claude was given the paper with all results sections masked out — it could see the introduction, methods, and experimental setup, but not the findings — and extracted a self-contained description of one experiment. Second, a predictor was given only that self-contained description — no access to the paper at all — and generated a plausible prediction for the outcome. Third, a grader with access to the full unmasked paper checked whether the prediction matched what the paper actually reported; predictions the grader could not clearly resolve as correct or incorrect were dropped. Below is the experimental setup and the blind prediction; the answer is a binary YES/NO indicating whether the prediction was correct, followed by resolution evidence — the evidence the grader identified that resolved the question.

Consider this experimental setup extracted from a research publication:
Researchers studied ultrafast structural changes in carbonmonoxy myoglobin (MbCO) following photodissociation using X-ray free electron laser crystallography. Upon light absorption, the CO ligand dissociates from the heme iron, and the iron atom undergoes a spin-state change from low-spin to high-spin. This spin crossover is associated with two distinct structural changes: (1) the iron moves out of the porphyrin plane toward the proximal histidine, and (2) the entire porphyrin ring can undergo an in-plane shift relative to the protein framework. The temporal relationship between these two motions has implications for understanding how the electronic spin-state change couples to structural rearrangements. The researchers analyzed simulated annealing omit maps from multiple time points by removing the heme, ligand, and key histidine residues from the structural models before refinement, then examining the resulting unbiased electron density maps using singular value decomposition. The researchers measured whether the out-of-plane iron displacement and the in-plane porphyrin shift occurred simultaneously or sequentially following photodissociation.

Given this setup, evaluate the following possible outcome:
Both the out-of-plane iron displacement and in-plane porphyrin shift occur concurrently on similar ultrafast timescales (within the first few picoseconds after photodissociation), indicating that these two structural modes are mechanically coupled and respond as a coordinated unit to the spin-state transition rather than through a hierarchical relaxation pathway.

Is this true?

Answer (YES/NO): YES